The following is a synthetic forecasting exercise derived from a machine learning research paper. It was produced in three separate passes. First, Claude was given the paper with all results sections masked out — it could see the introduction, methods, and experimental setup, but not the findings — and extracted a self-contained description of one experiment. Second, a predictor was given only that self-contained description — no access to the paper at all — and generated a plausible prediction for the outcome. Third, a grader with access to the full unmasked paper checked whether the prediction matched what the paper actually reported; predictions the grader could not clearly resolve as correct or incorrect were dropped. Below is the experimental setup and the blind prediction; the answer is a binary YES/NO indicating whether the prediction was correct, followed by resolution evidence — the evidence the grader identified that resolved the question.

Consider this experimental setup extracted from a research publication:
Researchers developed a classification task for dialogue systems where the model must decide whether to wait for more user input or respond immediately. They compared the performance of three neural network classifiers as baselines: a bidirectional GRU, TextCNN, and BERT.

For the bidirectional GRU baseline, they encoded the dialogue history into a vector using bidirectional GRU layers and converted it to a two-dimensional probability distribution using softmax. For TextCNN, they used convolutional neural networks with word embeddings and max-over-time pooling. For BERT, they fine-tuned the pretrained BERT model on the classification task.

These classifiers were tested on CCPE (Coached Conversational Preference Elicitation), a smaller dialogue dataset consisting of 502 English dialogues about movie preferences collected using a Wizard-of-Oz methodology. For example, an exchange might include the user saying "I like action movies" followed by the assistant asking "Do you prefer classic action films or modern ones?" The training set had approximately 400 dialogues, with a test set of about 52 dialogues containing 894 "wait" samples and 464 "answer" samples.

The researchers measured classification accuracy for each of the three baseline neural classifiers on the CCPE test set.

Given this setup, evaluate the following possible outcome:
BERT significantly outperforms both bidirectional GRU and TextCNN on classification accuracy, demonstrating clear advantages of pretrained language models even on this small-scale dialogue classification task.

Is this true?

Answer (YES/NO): NO